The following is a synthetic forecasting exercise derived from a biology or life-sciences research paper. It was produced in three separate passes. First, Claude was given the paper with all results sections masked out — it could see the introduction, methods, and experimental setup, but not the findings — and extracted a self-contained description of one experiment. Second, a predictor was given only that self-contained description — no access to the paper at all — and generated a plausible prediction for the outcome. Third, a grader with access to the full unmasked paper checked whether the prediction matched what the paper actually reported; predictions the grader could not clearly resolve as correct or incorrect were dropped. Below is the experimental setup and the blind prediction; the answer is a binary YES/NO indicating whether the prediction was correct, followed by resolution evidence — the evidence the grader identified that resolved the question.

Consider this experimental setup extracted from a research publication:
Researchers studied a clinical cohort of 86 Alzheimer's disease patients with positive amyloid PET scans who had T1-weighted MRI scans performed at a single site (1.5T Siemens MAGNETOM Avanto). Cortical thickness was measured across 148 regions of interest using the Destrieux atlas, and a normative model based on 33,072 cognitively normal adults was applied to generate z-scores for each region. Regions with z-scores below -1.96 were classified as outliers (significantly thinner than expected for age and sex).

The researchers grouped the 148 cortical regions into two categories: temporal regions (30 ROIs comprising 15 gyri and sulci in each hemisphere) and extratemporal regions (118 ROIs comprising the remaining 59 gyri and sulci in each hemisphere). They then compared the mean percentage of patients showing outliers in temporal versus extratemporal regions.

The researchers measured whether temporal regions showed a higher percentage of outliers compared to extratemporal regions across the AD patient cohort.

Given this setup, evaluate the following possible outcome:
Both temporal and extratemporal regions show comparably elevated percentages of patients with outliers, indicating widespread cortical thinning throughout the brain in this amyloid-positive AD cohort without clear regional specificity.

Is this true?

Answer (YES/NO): NO